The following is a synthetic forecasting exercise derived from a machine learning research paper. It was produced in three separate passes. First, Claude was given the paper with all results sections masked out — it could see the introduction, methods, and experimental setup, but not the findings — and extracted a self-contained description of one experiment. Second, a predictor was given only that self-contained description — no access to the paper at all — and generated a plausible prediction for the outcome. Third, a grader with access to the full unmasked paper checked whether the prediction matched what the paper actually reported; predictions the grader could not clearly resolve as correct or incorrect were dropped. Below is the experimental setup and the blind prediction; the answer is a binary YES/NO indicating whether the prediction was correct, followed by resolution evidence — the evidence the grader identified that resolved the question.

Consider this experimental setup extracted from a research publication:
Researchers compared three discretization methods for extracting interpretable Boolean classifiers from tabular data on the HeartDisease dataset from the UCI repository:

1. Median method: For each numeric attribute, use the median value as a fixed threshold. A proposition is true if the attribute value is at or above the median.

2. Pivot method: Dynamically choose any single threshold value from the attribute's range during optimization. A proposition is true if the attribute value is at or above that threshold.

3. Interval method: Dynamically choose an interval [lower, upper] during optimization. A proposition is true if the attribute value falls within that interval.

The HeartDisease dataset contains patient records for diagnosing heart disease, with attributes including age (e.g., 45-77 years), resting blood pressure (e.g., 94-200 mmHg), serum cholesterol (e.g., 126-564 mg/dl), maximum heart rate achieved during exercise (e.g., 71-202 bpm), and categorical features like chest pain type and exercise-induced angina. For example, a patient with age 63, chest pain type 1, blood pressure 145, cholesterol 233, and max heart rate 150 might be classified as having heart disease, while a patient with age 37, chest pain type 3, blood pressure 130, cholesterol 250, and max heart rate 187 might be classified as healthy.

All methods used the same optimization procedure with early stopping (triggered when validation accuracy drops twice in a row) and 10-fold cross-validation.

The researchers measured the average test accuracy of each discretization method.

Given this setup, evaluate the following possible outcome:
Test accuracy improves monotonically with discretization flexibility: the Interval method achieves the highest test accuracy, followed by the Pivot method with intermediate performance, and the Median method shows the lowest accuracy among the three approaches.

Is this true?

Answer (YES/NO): NO